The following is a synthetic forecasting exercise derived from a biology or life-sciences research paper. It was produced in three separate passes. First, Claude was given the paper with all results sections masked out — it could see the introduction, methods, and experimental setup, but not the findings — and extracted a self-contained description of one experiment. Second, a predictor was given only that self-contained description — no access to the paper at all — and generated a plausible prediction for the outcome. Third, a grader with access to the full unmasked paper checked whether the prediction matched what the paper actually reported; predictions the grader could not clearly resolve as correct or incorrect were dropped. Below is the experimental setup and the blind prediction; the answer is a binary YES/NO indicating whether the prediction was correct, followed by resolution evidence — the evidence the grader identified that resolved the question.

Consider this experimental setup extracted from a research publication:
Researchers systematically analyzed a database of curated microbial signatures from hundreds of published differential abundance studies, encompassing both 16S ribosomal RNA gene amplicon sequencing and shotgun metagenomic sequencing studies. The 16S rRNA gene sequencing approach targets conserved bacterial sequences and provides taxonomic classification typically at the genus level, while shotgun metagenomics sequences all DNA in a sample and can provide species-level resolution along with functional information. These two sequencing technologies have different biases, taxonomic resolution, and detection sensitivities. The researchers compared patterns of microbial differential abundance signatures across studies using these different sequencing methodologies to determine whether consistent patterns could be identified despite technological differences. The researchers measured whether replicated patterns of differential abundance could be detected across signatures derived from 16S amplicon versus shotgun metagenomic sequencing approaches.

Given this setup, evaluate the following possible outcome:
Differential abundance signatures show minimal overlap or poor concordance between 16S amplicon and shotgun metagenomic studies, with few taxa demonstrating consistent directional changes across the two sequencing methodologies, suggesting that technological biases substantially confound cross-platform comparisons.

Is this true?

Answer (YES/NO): NO